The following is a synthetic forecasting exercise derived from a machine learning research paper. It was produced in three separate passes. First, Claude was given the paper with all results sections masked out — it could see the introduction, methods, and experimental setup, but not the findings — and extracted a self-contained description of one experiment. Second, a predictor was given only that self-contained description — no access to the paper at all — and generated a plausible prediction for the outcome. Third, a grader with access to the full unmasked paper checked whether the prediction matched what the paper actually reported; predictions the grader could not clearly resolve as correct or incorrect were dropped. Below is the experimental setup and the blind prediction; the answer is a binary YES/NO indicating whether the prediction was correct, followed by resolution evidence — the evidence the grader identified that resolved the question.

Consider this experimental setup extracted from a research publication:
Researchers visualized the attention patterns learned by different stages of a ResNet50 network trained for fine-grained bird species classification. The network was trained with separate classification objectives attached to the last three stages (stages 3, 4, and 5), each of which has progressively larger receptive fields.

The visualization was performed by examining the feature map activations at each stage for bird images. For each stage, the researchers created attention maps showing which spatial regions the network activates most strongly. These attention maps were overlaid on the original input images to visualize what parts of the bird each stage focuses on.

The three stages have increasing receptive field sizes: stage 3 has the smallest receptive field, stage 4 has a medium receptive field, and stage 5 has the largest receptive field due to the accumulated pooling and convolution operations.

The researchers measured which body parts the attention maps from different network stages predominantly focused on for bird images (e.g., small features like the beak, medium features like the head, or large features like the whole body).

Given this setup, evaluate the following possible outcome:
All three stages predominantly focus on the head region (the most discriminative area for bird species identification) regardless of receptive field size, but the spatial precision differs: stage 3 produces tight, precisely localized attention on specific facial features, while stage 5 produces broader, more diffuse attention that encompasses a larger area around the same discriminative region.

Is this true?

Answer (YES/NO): NO